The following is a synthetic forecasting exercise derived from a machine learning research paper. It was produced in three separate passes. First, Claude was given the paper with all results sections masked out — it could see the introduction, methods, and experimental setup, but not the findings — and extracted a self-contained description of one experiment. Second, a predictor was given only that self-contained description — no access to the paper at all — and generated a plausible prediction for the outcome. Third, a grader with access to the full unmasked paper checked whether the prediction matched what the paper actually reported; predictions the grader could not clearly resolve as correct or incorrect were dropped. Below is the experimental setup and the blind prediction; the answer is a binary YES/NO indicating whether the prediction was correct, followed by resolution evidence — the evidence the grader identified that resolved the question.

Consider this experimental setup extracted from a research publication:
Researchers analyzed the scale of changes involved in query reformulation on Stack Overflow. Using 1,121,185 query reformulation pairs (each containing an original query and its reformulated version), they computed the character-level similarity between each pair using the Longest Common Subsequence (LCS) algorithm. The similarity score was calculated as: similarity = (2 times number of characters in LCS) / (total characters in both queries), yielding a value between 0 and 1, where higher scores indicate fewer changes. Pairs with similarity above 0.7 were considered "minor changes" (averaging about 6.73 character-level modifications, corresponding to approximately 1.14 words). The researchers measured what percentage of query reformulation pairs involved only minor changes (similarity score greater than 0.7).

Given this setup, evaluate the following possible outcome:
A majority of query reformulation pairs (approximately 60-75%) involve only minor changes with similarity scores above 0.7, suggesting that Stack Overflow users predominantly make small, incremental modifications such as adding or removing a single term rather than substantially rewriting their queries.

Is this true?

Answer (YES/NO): NO